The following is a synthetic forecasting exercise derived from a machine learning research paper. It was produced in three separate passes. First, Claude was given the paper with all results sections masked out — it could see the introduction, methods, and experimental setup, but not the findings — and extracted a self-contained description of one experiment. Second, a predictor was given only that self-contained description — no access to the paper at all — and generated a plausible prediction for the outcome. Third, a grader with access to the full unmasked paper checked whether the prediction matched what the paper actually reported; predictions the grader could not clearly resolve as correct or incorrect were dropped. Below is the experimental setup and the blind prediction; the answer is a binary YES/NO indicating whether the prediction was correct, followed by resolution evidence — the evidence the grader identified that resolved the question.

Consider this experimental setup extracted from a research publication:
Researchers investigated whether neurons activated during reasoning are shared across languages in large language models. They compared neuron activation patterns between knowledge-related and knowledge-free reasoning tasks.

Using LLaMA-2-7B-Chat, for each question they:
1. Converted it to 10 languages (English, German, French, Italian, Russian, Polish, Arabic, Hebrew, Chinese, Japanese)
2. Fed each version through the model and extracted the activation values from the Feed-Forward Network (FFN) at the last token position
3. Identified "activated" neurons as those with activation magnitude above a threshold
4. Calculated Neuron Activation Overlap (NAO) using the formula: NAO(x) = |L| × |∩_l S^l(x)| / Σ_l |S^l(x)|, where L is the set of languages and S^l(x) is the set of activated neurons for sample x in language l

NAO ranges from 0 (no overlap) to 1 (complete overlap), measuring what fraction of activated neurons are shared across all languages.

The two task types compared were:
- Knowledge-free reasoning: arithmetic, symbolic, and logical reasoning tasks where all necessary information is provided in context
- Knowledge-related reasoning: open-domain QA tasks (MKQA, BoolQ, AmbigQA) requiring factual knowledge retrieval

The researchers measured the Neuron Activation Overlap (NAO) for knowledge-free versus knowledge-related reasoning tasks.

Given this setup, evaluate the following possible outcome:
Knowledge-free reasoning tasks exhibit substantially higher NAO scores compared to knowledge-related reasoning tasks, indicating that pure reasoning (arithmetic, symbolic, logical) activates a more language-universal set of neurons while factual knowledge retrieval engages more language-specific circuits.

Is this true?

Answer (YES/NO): YES